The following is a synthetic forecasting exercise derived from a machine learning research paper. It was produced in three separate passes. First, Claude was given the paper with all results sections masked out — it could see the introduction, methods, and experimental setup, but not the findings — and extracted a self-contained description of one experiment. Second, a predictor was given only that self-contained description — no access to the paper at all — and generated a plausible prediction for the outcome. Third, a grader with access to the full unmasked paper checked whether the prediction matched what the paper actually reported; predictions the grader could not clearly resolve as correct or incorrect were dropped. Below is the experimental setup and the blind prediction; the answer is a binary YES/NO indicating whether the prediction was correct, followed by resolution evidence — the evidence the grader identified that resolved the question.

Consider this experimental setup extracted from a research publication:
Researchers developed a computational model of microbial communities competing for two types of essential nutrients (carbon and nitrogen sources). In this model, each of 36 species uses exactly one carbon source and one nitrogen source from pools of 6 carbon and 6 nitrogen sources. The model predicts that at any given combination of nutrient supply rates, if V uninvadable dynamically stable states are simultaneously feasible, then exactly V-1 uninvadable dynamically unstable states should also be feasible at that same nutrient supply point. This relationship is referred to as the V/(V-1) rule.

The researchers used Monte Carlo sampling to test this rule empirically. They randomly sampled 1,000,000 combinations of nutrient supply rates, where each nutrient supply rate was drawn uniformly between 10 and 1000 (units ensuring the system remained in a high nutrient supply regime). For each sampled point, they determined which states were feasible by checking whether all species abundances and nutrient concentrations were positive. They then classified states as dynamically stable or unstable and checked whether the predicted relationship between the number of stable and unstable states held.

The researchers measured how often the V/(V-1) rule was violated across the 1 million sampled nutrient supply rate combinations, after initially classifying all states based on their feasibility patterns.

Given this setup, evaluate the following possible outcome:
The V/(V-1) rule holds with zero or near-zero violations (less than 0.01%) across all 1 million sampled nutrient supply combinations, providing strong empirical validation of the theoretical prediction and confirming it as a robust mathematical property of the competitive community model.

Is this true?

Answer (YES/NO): NO